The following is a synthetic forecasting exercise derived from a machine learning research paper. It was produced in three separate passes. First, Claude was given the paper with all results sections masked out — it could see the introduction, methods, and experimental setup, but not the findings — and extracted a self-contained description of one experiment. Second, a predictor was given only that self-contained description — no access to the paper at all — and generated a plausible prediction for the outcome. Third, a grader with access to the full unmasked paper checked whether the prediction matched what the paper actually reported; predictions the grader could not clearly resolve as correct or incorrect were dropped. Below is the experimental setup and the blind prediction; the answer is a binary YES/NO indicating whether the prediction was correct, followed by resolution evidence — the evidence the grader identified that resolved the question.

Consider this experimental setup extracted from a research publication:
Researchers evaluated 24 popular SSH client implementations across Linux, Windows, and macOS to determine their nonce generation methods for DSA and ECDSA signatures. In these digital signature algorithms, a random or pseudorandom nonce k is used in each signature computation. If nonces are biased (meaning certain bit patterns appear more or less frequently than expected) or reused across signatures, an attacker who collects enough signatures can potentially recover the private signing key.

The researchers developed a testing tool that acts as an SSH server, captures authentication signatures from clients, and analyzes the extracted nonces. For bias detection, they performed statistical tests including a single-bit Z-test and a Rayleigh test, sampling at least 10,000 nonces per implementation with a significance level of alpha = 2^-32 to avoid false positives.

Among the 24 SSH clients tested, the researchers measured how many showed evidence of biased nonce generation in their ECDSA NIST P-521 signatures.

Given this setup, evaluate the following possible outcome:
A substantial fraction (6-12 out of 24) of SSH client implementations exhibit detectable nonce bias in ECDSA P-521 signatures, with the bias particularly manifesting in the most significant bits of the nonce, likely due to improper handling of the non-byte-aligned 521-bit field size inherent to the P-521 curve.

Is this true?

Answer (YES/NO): NO